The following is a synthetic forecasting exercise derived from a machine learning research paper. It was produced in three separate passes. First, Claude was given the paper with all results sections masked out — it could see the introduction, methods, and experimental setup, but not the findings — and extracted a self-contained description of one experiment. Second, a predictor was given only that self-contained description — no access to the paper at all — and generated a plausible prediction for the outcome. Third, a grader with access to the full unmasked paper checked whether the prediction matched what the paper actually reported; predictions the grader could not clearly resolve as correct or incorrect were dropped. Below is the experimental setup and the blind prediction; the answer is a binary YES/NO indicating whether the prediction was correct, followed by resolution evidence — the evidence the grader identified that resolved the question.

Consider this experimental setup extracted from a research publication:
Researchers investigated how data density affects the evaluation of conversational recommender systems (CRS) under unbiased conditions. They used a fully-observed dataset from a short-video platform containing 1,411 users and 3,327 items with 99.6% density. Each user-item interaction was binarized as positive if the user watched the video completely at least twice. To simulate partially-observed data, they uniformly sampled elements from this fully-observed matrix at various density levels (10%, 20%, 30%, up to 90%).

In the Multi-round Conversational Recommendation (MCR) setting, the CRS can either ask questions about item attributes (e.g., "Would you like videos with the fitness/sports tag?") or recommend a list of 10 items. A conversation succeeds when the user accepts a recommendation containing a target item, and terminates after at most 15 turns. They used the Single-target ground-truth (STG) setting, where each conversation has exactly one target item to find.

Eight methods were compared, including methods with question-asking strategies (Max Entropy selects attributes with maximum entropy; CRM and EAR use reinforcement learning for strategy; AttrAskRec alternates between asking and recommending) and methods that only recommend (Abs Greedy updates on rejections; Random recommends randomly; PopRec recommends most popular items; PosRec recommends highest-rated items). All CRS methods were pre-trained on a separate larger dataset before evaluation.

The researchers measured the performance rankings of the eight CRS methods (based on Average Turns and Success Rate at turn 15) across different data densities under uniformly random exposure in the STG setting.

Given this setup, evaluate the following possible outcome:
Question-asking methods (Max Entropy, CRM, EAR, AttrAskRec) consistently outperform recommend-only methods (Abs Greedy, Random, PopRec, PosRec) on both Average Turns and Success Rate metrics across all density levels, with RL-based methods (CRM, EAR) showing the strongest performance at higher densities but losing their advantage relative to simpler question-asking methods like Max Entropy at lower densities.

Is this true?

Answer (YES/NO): NO